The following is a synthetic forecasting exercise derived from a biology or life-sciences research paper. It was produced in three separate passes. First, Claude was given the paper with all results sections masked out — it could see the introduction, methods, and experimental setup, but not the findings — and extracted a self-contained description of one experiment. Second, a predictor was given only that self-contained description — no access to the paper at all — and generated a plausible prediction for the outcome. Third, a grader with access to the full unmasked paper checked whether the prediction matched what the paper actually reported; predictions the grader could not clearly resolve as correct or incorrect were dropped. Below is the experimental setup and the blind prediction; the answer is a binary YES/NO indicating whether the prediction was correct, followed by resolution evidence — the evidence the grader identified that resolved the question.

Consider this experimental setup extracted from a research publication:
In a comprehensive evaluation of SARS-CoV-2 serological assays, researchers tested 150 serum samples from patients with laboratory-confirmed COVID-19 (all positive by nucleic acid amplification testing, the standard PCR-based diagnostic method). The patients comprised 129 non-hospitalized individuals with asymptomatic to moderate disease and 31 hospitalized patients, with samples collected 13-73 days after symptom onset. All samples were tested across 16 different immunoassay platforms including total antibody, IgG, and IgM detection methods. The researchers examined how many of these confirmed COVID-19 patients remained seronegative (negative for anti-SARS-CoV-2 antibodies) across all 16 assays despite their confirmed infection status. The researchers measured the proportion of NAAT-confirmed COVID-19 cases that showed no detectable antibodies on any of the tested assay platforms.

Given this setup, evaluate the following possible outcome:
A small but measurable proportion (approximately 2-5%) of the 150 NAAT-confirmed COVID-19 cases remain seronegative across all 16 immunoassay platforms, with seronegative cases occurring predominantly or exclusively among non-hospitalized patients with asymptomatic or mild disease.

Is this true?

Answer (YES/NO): YES